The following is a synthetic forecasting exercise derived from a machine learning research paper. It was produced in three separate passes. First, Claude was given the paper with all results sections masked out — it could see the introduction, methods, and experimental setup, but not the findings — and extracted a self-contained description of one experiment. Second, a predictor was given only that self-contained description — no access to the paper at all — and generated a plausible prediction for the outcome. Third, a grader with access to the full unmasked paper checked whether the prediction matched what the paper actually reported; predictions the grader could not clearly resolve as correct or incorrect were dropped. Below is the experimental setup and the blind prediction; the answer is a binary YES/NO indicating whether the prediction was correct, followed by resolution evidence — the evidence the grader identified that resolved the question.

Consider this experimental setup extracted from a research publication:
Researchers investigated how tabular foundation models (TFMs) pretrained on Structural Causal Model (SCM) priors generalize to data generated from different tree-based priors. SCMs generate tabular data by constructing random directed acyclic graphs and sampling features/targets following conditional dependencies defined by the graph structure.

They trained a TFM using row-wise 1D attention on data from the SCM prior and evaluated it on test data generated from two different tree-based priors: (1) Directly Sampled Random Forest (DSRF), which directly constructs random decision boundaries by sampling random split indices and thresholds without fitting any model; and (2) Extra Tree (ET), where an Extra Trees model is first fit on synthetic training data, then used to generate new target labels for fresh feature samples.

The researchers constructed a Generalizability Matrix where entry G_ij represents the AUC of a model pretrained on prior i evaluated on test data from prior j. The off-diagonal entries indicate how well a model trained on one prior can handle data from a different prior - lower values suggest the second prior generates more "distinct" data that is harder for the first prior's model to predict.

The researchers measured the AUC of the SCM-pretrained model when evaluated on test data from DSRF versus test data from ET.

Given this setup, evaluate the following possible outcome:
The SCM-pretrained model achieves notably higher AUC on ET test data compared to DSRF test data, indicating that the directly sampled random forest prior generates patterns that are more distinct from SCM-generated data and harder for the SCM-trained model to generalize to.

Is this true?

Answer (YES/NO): NO